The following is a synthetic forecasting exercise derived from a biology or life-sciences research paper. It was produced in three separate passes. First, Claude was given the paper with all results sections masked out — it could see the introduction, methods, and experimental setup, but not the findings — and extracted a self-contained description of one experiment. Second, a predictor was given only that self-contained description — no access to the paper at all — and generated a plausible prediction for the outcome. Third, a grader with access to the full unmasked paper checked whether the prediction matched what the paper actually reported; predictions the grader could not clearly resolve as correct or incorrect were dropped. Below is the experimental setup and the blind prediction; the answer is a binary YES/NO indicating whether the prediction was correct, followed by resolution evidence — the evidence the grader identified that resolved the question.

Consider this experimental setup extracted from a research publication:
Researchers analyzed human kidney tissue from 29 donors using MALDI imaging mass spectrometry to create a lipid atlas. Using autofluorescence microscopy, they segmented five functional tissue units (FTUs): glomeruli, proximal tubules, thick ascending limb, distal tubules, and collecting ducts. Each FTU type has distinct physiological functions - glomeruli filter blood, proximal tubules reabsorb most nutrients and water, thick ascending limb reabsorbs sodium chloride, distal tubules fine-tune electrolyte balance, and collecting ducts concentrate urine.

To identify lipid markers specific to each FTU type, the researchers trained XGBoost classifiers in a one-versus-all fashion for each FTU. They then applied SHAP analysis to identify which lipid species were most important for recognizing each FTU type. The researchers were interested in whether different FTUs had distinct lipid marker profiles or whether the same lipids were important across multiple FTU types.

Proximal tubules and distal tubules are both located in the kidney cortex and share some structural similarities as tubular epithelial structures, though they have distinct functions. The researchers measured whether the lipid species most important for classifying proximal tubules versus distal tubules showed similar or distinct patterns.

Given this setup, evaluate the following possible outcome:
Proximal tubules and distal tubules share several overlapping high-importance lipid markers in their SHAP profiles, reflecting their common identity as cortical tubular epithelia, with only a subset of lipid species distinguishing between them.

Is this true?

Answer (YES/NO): NO